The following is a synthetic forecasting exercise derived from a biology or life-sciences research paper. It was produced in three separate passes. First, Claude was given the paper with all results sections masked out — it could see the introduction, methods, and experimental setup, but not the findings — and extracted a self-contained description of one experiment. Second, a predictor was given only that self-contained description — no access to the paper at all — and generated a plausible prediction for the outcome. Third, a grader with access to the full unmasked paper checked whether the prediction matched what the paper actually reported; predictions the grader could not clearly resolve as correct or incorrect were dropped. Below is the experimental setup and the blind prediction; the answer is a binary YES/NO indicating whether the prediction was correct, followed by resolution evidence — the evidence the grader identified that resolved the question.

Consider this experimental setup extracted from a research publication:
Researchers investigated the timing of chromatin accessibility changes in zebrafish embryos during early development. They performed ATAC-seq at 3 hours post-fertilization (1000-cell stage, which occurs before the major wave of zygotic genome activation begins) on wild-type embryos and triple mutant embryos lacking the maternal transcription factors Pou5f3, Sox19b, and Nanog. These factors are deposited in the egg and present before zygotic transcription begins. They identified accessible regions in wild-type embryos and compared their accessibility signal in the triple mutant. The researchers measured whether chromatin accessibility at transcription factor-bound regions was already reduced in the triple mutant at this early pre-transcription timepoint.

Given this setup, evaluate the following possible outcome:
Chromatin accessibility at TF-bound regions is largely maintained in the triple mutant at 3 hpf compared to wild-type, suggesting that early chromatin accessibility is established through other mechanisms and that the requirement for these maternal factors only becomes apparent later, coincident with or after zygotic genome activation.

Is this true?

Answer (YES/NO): NO